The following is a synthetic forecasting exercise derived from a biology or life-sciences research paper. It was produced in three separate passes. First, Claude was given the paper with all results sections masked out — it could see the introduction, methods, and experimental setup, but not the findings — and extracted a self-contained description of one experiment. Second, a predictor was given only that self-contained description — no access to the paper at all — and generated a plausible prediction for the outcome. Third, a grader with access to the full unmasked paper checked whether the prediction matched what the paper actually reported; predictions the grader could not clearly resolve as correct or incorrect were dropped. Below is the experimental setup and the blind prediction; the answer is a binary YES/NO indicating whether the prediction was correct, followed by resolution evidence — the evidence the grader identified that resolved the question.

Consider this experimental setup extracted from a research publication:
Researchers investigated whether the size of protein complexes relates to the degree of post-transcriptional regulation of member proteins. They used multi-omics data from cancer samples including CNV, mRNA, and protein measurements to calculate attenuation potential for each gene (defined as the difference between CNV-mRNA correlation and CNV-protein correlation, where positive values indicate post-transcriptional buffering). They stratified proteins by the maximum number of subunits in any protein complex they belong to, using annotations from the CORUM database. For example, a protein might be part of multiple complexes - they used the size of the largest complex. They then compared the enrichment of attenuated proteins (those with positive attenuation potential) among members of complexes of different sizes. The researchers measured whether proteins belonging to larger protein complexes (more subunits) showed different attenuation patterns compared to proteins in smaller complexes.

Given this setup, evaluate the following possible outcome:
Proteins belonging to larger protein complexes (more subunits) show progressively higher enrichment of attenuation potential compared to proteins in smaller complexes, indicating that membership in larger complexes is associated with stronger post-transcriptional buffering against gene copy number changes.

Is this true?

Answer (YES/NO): YES